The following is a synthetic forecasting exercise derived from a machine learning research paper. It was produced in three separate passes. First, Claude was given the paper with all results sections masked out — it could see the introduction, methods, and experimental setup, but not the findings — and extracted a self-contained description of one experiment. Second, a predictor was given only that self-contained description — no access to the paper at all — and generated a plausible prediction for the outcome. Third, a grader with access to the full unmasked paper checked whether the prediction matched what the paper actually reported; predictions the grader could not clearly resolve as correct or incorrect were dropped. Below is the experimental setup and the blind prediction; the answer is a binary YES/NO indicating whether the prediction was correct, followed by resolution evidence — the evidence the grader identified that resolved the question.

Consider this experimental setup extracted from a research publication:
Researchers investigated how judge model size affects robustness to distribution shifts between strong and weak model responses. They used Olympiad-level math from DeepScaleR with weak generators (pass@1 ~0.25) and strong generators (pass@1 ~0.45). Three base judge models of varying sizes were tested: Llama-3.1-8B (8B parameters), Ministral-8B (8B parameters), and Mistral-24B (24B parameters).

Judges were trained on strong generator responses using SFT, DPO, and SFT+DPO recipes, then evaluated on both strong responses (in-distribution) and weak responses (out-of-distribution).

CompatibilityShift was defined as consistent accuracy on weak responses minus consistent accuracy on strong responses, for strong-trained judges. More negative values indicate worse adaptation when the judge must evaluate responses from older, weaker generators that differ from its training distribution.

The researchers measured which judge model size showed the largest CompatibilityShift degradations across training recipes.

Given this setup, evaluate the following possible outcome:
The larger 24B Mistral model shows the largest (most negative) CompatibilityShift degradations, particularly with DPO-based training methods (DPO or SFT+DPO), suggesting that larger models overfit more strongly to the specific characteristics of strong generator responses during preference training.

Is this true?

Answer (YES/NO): NO